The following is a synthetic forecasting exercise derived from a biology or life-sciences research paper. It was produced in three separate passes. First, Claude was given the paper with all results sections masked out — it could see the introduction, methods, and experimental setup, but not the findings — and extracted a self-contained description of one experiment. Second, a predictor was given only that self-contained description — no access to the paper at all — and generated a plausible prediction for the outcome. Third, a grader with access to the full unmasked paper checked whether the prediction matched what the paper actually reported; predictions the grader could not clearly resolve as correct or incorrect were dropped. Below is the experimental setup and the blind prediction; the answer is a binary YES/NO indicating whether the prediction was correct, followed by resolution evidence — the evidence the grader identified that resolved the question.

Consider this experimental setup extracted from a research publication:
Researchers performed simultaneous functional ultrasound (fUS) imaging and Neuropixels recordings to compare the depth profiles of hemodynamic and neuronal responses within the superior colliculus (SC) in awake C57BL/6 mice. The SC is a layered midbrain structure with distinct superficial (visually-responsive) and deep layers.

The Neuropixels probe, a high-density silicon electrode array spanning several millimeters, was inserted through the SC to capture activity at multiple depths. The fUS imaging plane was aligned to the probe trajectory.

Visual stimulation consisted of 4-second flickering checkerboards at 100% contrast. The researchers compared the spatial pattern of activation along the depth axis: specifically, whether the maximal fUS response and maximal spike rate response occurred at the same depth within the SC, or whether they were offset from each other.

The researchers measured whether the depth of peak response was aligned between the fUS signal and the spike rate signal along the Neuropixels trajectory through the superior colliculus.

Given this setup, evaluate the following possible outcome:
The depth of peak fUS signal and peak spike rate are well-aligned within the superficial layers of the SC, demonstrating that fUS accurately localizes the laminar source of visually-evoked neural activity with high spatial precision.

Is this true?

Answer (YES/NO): YES